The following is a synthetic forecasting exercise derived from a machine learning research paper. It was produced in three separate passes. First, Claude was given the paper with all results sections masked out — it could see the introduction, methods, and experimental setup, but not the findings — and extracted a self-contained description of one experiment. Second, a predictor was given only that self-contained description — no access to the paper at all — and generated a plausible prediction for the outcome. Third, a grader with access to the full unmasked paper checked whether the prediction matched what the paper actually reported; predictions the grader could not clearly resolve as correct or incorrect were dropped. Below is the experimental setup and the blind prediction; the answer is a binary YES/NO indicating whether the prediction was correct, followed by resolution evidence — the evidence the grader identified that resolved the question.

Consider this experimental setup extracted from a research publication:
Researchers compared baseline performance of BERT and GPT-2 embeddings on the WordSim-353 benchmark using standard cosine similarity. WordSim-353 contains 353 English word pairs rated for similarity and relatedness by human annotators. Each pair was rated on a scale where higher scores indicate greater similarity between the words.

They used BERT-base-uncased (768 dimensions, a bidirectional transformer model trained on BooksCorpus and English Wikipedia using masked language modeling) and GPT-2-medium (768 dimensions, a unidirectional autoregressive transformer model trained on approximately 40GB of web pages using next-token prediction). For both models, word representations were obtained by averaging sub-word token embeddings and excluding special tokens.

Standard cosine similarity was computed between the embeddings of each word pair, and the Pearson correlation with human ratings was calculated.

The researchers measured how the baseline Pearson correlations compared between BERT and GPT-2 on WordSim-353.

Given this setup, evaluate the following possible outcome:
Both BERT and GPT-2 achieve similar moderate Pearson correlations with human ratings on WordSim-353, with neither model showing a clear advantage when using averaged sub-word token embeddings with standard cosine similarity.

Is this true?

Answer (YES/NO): NO